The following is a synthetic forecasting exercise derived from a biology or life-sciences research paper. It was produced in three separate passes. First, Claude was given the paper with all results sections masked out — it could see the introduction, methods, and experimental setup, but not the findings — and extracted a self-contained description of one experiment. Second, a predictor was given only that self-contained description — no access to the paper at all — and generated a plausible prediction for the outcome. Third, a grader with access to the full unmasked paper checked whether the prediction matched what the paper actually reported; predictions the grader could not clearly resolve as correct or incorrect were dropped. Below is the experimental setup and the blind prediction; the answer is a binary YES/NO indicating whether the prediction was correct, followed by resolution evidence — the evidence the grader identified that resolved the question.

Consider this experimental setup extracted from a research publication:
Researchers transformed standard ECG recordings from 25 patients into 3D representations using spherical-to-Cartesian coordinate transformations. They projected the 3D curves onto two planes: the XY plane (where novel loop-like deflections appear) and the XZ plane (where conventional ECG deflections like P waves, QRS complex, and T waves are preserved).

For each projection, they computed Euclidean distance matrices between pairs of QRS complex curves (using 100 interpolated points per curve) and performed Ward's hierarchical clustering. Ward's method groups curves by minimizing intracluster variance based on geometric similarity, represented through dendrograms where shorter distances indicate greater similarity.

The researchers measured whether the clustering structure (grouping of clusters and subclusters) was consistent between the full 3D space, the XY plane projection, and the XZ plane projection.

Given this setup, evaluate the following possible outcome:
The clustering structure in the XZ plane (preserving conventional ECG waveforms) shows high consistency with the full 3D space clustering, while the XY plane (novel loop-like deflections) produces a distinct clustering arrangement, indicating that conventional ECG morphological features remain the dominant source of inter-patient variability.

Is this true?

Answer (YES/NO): NO